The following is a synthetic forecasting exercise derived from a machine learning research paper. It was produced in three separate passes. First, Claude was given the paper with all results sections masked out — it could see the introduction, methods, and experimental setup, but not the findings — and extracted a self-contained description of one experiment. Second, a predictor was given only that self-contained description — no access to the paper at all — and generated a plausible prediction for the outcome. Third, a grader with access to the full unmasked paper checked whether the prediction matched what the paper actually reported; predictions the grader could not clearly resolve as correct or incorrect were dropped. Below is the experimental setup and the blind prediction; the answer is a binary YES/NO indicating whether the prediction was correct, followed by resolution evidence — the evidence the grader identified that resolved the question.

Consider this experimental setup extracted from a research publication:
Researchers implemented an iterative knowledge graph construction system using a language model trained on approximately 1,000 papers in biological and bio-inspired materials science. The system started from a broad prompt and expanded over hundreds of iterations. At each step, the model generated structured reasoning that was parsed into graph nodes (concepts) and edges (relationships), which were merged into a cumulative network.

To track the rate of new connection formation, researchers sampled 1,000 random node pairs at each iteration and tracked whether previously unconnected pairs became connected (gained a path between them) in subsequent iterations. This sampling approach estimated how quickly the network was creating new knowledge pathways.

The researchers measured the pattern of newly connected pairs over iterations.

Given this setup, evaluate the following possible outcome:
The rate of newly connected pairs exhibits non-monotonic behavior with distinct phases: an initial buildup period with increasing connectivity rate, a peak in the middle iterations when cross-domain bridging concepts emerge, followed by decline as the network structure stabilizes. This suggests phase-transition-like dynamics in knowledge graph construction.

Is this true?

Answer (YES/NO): NO